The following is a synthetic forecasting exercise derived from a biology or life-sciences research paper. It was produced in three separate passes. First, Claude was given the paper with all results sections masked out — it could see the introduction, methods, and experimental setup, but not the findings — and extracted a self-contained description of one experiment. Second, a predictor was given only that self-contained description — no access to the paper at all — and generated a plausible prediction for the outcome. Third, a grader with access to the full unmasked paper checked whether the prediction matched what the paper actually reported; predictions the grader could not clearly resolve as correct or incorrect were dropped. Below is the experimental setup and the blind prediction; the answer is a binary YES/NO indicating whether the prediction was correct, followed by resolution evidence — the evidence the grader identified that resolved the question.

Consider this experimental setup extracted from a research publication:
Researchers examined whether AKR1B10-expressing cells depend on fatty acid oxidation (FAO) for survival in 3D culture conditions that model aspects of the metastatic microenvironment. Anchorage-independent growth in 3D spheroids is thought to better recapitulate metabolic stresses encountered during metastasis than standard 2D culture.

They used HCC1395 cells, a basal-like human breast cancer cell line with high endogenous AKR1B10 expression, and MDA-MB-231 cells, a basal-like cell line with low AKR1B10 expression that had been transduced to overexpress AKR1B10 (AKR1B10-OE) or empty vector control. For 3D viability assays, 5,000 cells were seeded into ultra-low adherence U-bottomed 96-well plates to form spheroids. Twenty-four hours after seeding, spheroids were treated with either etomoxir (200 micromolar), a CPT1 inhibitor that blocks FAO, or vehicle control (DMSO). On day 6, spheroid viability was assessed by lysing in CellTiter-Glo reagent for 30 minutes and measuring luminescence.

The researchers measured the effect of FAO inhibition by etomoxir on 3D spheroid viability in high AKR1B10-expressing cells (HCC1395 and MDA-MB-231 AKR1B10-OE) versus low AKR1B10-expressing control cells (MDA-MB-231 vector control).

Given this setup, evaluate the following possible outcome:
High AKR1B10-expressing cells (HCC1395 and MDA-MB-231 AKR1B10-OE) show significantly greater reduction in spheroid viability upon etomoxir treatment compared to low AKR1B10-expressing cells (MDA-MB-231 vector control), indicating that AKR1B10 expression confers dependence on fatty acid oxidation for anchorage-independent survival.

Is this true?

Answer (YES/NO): YES